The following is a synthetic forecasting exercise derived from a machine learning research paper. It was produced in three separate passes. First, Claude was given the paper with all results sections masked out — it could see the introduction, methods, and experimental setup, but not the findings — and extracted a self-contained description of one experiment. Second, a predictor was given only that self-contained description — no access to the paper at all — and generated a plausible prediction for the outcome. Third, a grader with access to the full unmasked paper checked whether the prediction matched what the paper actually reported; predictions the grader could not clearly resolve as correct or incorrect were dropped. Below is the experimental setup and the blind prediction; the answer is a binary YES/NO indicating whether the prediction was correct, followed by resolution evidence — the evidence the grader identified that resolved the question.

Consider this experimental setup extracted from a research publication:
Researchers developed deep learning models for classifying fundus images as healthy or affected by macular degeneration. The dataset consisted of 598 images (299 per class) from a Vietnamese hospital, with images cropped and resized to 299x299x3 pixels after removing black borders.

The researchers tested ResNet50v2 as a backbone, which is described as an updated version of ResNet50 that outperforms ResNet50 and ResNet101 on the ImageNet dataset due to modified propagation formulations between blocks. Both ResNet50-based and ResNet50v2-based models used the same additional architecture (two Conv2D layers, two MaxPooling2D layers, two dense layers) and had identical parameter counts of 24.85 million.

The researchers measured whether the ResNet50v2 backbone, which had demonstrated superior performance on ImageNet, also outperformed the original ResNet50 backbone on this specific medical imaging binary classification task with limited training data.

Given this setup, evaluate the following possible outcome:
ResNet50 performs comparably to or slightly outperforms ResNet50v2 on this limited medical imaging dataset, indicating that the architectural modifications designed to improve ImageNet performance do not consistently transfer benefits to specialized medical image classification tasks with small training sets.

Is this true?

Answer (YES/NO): NO